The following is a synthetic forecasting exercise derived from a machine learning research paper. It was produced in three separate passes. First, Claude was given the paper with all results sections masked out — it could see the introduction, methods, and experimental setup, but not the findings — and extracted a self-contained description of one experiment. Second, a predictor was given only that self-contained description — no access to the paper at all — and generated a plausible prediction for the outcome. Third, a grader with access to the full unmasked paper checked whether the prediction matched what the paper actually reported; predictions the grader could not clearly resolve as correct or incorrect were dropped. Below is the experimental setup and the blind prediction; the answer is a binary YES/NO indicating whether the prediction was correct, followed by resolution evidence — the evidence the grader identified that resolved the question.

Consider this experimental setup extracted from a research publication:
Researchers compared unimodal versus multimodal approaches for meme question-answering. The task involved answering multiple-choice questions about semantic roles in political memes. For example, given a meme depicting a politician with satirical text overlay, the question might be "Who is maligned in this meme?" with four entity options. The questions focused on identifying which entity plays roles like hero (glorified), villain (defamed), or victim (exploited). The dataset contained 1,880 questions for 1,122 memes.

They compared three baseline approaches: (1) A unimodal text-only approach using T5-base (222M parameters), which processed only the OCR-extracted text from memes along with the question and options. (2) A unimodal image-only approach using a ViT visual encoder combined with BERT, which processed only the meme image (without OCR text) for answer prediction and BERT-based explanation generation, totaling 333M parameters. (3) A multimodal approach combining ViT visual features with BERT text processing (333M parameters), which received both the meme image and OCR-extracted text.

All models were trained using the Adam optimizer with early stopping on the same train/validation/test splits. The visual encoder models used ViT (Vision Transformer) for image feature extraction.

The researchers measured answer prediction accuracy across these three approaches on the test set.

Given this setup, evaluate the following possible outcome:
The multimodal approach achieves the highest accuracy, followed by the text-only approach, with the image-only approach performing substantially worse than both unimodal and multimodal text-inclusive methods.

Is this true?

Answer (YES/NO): NO